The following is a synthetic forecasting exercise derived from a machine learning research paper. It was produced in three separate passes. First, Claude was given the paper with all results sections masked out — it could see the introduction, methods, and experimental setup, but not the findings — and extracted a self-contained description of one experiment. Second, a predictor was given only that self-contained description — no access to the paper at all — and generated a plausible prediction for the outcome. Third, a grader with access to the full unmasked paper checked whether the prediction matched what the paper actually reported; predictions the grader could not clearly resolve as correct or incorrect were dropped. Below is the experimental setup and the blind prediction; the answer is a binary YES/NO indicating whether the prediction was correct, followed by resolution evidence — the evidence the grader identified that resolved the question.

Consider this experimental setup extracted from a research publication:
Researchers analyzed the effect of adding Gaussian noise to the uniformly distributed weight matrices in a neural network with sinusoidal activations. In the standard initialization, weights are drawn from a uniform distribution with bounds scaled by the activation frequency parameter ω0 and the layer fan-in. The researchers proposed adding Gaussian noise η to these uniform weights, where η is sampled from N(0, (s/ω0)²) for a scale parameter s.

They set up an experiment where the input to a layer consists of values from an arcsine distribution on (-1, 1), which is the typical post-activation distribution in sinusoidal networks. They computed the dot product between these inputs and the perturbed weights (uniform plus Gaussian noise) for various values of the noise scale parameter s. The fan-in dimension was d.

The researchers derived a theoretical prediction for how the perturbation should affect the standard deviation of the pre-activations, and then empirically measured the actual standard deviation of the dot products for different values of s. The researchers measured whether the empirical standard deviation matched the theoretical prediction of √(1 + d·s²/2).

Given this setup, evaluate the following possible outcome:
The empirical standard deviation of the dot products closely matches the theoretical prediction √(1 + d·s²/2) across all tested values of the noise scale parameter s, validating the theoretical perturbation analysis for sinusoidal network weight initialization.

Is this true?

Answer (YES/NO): YES